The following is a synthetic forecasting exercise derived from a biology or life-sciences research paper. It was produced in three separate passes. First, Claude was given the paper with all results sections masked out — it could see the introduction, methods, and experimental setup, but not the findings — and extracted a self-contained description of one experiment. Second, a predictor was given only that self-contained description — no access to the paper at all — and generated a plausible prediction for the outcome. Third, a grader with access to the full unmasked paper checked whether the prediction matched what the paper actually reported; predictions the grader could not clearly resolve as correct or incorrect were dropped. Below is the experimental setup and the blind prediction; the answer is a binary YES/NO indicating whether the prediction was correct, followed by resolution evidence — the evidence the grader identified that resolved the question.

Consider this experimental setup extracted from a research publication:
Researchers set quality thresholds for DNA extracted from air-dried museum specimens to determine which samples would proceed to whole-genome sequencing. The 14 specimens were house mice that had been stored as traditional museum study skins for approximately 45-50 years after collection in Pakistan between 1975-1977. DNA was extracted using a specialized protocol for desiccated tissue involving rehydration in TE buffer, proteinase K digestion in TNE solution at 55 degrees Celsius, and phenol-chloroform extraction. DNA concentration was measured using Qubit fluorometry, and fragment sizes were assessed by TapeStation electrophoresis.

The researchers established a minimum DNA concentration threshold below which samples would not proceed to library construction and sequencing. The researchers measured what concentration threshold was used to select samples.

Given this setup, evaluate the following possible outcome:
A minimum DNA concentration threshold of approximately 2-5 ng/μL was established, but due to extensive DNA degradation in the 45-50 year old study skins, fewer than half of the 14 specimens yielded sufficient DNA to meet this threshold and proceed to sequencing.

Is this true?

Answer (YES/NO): NO